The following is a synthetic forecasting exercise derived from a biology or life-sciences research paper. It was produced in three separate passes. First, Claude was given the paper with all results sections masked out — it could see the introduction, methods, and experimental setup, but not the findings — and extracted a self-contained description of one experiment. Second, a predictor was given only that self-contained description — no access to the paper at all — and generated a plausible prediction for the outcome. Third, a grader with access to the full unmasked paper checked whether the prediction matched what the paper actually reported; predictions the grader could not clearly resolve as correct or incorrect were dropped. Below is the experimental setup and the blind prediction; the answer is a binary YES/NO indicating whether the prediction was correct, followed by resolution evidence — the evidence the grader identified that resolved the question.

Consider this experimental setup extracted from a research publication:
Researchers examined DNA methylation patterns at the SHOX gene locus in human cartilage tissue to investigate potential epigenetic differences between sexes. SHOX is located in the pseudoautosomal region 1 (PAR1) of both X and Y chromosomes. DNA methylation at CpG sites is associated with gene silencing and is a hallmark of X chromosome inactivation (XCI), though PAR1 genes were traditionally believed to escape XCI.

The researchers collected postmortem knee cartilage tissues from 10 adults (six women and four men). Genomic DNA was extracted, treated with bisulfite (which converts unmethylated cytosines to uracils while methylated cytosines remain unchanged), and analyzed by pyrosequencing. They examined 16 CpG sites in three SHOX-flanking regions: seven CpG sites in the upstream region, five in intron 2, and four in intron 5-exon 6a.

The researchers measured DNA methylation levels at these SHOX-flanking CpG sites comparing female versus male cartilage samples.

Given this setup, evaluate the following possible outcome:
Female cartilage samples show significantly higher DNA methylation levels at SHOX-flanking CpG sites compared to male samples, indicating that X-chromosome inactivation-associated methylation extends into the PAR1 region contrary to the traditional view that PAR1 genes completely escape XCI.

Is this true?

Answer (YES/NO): NO